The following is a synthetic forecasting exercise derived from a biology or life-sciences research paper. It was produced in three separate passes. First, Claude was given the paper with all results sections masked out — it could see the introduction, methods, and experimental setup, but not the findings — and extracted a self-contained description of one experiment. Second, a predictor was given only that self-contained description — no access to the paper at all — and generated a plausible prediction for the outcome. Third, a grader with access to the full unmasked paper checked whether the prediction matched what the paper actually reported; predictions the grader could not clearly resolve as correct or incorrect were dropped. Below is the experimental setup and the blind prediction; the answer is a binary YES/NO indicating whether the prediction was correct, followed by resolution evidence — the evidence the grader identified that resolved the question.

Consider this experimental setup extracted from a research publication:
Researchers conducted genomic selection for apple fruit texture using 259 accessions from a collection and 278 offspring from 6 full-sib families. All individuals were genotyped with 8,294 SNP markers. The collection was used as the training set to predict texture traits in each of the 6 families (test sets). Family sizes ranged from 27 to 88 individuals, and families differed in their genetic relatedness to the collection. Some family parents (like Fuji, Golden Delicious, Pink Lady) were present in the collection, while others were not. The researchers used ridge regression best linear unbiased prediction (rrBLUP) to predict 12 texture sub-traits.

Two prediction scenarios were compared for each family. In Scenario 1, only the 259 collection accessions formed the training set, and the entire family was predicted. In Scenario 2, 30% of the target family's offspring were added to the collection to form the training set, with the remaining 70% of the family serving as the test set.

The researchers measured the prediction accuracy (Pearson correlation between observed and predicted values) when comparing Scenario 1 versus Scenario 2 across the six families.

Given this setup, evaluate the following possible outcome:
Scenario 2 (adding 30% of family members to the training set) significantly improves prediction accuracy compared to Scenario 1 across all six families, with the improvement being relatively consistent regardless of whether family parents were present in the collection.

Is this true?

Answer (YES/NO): NO